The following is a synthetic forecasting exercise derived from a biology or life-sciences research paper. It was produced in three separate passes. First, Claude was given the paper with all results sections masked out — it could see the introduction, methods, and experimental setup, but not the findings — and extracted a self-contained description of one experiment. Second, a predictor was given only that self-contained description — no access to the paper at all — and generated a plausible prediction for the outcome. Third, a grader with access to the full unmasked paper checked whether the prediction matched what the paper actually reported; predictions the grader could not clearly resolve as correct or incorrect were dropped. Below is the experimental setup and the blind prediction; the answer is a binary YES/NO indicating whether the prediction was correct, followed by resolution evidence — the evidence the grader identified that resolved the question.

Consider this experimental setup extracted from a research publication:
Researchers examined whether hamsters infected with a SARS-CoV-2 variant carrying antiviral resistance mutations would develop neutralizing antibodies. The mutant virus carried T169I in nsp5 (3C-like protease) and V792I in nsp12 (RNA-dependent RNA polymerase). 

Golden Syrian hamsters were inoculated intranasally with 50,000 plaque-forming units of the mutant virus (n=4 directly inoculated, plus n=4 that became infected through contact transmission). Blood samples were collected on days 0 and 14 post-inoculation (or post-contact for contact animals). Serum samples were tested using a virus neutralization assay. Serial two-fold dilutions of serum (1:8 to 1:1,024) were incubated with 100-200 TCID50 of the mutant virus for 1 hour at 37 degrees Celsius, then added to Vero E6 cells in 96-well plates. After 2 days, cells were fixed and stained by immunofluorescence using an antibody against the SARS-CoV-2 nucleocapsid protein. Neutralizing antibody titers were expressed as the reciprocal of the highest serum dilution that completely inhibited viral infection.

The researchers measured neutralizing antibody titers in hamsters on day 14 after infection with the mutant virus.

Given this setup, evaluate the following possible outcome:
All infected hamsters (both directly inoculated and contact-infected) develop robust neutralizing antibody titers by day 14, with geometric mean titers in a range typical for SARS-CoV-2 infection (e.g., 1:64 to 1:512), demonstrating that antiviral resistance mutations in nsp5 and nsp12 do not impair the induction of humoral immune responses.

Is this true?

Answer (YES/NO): NO